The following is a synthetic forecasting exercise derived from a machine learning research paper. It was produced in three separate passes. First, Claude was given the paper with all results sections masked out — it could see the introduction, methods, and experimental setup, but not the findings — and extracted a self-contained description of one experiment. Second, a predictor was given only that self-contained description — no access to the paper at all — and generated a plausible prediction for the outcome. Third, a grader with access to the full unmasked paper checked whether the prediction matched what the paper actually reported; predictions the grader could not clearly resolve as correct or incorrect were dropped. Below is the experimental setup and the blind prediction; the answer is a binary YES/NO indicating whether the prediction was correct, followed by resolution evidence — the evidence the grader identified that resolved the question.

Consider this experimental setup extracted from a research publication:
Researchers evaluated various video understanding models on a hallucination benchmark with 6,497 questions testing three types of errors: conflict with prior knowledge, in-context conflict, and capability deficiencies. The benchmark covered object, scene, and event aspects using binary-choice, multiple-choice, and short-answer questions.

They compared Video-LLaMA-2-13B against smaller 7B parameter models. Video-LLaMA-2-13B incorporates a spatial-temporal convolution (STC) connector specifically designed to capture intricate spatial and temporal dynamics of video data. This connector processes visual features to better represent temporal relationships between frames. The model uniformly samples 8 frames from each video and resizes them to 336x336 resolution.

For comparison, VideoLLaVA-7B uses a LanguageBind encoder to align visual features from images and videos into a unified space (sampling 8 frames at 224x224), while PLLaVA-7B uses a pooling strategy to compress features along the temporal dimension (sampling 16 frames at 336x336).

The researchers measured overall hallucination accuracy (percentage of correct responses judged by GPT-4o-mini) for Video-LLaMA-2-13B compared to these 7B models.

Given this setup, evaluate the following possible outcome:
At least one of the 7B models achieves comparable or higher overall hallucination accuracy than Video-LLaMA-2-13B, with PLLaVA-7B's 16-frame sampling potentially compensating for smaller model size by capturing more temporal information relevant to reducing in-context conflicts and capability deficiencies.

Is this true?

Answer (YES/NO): YES